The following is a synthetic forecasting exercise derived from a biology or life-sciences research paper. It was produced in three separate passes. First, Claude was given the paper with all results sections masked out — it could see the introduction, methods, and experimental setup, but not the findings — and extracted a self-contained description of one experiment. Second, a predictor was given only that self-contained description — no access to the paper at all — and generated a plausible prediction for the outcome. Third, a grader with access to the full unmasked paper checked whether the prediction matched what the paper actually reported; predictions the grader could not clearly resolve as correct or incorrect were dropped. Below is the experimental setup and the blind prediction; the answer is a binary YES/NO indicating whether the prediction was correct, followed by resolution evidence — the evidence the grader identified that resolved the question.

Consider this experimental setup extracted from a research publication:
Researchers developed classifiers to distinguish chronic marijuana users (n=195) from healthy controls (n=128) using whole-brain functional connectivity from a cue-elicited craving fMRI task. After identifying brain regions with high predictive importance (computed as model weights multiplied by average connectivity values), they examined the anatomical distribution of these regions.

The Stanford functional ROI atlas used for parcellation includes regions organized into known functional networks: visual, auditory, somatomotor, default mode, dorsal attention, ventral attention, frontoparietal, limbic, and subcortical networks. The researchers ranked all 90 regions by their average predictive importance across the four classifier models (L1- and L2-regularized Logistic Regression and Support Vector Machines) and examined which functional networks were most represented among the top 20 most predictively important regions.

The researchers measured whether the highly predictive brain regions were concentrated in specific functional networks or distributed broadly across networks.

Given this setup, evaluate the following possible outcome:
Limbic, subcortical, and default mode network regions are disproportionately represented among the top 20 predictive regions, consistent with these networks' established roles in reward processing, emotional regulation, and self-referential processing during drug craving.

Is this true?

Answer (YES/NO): NO